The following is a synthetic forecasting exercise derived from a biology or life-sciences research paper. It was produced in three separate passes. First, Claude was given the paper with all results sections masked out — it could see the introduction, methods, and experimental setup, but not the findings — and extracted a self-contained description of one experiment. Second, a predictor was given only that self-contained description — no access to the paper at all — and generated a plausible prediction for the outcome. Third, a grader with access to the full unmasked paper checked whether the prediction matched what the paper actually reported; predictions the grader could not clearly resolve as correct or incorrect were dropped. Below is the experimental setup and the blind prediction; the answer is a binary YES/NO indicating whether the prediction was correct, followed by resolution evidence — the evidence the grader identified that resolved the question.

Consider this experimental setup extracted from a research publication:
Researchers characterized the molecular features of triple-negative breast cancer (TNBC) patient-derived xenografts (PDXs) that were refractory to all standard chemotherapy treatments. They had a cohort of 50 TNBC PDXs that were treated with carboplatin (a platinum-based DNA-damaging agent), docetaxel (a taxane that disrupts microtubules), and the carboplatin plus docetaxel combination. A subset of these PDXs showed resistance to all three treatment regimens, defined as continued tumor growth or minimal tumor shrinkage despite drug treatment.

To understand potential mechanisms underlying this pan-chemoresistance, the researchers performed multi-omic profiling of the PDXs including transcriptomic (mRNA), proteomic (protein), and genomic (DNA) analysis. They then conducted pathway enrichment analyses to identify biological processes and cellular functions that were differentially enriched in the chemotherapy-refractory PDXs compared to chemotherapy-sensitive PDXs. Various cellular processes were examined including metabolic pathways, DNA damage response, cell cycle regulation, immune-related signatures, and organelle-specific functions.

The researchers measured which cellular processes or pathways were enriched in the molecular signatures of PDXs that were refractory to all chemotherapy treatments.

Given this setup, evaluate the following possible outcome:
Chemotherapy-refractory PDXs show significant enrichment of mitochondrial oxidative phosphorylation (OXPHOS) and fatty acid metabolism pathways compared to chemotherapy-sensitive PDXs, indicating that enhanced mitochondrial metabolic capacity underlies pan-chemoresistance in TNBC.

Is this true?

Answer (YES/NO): YES